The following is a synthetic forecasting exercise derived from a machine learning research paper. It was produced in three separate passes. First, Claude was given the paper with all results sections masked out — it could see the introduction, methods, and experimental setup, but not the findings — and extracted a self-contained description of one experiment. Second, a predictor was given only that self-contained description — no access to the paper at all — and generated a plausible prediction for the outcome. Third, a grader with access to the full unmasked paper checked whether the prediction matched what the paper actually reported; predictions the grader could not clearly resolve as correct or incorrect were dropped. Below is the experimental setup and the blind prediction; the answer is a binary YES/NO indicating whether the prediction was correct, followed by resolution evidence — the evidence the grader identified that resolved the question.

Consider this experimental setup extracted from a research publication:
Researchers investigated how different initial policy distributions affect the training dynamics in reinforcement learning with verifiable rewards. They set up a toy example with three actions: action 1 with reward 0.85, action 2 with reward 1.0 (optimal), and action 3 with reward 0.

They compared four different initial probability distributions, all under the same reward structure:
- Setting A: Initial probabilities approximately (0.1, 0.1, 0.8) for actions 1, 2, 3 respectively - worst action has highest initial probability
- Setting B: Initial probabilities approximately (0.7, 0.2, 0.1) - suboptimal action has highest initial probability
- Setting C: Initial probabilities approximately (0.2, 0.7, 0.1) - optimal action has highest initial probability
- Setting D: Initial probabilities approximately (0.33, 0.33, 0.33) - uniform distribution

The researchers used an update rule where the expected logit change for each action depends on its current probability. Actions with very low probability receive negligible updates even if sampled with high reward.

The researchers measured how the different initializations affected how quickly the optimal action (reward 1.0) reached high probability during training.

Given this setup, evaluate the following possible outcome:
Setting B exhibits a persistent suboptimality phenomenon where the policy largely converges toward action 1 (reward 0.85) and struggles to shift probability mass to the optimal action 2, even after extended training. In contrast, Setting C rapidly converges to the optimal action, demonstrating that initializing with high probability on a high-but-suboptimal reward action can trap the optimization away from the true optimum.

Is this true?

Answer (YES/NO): NO